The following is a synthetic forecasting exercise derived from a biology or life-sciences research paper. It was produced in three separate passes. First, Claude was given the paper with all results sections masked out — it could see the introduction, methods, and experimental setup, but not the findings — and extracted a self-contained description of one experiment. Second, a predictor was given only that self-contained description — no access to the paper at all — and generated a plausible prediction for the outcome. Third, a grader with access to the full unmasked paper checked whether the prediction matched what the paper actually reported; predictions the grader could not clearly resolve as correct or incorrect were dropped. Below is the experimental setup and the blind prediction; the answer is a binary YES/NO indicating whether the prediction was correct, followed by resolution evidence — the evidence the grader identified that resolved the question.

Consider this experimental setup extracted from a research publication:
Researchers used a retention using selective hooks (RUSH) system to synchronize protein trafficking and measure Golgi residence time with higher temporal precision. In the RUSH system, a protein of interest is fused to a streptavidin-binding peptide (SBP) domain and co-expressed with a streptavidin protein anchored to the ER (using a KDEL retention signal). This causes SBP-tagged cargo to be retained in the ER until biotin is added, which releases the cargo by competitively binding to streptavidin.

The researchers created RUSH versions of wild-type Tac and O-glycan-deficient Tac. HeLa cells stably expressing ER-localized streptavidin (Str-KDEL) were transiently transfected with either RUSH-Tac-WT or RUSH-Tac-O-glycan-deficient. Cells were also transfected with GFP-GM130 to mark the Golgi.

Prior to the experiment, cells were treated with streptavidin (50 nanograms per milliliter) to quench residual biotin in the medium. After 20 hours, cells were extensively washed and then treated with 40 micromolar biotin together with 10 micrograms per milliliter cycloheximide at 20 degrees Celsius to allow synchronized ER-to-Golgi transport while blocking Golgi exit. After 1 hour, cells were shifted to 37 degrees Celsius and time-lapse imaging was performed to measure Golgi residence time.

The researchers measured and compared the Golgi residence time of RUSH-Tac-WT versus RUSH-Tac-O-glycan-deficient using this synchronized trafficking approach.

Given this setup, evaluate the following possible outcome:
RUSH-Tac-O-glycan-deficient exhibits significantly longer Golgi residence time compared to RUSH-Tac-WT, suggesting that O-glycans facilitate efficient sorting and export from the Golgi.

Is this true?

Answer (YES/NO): YES